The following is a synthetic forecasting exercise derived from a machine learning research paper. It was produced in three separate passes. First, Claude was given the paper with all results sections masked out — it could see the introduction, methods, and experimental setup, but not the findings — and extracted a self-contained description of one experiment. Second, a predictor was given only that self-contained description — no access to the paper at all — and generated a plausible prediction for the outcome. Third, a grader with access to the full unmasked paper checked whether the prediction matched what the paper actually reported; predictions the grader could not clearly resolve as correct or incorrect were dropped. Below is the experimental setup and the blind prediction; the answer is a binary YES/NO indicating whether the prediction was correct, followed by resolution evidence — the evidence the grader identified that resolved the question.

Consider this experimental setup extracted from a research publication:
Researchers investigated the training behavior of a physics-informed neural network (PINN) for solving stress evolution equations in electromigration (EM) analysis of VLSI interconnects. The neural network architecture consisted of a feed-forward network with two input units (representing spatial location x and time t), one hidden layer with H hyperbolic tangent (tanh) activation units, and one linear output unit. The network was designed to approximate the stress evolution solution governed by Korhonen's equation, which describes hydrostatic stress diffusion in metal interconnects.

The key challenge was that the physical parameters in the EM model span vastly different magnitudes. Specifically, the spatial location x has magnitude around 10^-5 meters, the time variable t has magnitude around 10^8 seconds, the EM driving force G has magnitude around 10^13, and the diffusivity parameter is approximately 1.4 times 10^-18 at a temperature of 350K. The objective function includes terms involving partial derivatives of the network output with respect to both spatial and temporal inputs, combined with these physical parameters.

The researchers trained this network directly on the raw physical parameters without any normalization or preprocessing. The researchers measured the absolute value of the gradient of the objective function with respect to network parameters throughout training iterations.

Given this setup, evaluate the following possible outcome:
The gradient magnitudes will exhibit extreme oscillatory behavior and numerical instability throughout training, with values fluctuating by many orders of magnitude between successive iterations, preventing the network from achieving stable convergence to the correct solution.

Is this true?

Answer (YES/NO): NO